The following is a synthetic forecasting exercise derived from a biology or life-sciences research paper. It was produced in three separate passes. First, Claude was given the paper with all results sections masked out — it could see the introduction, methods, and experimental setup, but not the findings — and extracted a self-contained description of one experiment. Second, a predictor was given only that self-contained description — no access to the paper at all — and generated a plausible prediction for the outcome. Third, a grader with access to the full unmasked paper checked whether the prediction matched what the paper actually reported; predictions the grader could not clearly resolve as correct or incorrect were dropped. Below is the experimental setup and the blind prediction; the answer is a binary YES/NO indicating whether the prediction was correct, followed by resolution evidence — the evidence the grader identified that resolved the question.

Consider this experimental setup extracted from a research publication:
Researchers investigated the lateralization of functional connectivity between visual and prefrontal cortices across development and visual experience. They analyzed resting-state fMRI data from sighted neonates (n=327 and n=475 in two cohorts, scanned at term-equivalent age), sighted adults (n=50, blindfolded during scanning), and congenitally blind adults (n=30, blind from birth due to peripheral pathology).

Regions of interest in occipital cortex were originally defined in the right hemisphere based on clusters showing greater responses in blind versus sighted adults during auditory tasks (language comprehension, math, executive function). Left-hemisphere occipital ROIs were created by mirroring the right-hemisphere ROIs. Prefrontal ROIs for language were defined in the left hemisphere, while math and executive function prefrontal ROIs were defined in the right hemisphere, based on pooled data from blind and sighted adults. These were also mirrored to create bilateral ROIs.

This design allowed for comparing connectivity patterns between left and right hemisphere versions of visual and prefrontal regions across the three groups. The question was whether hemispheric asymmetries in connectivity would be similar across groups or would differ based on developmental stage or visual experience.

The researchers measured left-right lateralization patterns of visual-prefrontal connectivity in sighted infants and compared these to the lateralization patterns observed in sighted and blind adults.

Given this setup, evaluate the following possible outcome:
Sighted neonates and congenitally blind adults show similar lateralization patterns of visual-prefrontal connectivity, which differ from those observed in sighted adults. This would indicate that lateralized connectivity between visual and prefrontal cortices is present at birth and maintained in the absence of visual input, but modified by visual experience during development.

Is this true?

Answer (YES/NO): NO